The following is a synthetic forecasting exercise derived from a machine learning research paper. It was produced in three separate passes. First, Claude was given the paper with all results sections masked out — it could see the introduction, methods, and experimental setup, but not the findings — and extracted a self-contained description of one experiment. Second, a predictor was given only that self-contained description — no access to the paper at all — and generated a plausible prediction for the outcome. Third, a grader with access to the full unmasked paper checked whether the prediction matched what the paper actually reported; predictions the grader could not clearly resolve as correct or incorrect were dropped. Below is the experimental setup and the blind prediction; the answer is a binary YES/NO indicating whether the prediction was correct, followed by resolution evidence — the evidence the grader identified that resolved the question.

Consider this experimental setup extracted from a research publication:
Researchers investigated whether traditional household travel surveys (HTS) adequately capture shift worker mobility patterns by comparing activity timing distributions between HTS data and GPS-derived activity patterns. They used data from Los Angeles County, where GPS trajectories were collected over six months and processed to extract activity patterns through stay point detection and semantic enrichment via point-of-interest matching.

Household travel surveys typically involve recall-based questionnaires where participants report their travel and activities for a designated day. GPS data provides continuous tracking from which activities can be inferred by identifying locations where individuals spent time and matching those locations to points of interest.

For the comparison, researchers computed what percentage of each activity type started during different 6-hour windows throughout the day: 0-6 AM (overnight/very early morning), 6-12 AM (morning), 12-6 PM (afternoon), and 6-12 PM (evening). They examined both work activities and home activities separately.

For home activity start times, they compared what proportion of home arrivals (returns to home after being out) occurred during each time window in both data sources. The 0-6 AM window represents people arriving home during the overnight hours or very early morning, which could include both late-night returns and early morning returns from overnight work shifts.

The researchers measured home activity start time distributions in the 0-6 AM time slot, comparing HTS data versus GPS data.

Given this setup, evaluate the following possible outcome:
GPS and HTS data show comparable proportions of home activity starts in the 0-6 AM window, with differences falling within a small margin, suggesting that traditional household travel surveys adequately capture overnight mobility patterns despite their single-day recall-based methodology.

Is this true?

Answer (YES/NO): NO